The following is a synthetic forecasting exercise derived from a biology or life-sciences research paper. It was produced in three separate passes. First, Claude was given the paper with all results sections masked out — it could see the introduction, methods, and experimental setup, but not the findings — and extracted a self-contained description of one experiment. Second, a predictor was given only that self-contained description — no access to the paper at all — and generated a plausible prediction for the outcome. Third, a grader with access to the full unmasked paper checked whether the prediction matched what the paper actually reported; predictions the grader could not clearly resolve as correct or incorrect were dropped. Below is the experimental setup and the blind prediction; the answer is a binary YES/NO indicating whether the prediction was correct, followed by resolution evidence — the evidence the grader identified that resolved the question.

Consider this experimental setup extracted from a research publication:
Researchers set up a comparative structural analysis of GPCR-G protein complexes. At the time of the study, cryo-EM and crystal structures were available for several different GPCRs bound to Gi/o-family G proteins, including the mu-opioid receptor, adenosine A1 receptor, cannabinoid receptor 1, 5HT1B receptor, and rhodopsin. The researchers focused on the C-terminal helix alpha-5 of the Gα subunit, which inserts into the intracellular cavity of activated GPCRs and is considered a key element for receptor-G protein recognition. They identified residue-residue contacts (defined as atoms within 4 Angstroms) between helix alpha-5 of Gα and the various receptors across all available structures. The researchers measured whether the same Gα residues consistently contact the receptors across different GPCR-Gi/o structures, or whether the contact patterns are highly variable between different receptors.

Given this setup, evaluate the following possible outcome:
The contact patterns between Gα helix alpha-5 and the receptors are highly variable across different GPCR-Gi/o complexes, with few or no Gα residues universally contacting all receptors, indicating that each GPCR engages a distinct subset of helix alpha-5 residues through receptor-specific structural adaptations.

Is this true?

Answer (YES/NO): NO